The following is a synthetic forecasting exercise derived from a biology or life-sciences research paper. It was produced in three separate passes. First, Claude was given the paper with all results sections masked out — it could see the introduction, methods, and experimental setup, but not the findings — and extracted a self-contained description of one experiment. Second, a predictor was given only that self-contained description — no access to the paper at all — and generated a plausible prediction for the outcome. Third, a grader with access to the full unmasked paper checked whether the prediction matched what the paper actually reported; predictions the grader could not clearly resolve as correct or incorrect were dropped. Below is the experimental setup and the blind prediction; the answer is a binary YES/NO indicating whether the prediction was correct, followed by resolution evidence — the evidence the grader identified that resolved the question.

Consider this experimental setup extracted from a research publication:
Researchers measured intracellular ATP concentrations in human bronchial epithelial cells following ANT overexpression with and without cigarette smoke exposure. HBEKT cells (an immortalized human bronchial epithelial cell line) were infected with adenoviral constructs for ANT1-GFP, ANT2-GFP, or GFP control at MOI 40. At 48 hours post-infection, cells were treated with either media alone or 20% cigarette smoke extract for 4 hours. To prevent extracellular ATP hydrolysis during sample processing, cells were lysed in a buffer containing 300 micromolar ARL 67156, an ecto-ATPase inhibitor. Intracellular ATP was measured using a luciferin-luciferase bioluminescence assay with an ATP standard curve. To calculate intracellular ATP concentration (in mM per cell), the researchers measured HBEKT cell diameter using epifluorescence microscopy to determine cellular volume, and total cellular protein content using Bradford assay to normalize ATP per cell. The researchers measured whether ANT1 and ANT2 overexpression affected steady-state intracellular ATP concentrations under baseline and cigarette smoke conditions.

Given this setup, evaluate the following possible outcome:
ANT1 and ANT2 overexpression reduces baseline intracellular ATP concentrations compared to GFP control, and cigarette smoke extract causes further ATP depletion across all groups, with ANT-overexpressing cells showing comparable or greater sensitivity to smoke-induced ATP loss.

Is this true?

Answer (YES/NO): NO